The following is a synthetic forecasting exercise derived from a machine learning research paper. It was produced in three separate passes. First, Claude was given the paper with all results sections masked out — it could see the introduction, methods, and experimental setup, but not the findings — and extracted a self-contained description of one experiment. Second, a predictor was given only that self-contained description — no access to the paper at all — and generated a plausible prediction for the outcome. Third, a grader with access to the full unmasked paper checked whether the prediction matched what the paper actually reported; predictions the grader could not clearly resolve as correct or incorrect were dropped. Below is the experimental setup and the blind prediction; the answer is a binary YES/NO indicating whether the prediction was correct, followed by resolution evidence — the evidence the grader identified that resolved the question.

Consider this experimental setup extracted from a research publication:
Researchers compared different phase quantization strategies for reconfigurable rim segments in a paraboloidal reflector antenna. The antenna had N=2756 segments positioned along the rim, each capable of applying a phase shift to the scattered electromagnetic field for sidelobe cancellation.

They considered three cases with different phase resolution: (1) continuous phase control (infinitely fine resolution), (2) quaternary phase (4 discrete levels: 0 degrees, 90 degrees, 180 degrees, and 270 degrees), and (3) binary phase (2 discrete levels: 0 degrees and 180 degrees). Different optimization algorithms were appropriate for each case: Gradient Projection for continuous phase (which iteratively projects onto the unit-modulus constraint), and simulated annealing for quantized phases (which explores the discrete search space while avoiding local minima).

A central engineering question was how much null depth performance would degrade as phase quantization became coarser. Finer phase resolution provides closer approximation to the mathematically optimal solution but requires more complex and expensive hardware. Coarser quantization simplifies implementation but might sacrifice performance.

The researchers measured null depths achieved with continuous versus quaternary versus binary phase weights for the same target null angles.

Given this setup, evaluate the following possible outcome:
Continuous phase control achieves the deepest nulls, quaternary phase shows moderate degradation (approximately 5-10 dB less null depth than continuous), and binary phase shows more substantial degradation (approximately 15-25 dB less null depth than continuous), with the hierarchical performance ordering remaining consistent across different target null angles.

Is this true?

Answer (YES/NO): NO